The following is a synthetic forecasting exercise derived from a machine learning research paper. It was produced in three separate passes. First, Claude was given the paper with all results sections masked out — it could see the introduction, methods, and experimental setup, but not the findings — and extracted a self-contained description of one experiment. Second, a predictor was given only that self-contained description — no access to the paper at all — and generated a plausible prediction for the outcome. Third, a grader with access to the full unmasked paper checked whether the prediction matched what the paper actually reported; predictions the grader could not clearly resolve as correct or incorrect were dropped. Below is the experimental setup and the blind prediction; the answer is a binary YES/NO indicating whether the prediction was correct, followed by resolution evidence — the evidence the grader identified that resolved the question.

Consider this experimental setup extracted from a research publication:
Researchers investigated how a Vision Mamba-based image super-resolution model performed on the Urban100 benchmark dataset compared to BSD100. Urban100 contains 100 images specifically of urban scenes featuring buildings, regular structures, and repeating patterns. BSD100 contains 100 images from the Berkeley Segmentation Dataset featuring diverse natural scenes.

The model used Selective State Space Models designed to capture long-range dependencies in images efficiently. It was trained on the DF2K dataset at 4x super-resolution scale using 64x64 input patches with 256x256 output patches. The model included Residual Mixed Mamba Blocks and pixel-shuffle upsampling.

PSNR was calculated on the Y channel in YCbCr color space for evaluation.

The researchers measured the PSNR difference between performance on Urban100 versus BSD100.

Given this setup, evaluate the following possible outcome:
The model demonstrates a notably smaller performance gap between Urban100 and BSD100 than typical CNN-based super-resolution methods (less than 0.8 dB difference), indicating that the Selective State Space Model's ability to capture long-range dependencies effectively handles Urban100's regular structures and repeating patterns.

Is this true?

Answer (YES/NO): NO